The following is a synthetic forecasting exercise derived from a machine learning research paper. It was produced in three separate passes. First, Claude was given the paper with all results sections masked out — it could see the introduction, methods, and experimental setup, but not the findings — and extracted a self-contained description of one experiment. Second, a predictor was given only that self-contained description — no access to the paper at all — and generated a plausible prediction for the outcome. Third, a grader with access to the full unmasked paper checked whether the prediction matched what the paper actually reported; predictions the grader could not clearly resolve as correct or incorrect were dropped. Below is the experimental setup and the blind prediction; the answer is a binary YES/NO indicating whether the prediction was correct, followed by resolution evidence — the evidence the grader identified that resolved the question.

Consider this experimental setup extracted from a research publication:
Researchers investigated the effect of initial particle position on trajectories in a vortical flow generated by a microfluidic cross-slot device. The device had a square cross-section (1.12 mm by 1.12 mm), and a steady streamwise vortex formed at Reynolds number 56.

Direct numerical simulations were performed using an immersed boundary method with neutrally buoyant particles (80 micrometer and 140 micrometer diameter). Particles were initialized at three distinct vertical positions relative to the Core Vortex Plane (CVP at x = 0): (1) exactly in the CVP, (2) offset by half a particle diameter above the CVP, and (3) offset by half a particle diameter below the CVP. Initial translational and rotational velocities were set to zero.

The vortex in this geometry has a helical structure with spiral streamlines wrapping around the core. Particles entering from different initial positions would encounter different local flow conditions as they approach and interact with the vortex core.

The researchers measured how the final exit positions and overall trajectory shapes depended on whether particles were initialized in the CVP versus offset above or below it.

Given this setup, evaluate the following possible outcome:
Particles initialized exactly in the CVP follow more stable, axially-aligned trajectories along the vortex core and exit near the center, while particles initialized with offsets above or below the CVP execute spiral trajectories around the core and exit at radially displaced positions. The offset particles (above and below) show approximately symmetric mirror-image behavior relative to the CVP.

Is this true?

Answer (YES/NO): NO